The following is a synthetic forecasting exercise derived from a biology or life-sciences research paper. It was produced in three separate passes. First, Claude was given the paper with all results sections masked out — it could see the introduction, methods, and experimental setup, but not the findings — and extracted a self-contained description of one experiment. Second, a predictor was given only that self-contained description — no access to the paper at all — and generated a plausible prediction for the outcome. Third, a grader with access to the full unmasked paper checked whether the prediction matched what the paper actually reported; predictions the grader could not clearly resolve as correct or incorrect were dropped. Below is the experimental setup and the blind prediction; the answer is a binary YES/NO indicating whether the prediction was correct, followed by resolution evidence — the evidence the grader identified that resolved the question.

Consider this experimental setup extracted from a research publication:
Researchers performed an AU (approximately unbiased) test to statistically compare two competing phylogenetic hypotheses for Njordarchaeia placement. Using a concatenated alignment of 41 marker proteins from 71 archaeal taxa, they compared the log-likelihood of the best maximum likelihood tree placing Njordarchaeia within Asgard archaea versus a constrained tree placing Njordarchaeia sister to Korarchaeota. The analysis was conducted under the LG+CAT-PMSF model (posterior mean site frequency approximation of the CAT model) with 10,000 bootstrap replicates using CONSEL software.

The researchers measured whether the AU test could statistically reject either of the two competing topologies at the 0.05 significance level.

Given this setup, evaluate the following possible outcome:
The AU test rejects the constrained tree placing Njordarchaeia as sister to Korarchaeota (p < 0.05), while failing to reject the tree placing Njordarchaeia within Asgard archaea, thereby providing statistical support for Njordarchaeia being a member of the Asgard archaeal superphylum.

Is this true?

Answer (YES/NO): YES